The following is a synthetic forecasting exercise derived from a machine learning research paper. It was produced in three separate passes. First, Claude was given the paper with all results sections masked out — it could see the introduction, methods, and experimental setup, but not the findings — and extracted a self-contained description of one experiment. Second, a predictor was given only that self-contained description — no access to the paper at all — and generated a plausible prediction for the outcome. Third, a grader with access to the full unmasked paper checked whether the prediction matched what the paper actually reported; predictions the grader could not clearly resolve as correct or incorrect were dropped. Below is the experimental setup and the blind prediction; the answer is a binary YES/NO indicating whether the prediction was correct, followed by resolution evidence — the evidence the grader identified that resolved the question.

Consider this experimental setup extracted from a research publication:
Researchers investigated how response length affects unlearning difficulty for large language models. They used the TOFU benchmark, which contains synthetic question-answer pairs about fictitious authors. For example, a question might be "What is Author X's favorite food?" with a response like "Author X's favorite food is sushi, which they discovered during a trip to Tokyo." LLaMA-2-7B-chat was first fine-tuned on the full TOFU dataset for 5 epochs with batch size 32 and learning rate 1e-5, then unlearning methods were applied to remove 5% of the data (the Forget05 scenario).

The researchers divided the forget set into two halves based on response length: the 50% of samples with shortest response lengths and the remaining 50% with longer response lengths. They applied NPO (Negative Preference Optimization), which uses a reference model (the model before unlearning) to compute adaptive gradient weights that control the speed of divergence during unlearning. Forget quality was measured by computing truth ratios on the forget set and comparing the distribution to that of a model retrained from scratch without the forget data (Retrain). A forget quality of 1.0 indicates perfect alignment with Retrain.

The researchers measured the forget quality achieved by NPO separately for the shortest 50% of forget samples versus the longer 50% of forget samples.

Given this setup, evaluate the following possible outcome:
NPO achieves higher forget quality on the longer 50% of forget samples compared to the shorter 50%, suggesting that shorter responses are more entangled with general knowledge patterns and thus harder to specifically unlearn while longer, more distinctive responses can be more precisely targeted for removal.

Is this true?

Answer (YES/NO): YES